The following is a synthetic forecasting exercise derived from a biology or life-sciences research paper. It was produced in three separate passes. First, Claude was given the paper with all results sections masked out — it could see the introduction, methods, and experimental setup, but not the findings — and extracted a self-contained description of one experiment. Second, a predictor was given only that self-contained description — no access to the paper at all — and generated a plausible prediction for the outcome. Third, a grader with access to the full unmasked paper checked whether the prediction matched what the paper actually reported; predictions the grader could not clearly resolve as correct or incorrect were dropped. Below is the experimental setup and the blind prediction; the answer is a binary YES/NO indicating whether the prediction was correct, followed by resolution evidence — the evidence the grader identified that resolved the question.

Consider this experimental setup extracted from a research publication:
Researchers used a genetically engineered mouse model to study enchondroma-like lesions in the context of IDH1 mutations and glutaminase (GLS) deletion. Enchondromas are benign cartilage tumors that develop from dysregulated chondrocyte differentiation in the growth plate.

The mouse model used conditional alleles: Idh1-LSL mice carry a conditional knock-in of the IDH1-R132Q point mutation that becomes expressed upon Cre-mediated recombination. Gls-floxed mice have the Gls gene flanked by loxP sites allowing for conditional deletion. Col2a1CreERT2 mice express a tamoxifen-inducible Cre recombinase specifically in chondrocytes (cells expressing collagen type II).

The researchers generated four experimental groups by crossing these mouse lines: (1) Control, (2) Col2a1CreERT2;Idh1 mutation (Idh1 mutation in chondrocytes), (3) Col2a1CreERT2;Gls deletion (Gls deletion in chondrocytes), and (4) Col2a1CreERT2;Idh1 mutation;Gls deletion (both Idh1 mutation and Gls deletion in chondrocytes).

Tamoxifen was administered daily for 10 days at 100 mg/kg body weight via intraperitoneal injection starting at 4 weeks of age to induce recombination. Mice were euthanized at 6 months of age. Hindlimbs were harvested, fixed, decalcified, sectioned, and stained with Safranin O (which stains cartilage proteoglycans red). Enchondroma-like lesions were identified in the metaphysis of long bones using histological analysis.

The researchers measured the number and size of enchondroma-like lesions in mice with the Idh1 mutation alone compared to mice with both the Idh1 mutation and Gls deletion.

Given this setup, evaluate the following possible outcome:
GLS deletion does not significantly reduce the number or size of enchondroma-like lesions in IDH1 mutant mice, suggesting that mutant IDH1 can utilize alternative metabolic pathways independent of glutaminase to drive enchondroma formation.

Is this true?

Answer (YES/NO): NO